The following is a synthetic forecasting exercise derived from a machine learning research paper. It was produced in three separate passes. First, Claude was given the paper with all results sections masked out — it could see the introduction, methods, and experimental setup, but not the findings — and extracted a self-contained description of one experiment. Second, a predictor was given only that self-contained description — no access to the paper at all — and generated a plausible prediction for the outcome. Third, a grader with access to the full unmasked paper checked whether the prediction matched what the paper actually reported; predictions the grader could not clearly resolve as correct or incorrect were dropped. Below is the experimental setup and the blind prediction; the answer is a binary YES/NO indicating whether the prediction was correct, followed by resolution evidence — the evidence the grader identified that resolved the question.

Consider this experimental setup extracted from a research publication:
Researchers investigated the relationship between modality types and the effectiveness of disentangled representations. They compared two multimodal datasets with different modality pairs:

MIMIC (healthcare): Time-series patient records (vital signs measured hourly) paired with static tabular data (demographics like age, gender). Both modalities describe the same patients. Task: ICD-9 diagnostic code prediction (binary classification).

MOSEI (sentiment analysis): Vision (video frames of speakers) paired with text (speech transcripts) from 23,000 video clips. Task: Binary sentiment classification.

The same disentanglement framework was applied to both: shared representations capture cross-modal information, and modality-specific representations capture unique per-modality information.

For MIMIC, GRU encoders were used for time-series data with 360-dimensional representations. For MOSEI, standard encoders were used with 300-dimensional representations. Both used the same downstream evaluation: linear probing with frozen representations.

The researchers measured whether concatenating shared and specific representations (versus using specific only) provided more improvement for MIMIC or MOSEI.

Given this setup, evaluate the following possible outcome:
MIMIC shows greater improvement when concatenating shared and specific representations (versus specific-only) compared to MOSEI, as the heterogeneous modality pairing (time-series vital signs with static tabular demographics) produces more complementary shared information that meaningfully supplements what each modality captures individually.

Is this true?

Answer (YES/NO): NO